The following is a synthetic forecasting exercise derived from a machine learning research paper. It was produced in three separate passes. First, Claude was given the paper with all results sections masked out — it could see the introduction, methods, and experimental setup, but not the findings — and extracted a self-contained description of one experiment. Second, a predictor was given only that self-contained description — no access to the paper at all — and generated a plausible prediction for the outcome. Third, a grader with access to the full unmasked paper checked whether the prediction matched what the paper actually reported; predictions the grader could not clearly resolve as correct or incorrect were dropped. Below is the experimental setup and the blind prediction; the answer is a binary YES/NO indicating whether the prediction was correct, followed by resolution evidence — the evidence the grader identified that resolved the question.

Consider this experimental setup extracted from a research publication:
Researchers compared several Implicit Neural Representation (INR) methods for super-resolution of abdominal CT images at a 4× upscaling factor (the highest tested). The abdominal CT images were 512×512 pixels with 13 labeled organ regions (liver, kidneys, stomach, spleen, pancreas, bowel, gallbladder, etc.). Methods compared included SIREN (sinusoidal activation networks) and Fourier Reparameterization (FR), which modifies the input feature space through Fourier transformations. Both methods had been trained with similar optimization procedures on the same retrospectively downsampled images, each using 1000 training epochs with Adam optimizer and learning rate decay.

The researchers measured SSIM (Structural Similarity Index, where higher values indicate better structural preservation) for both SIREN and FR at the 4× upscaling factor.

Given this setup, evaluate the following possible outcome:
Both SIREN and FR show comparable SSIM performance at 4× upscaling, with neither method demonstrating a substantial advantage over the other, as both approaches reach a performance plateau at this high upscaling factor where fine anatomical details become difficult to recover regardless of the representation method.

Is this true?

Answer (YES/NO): NO